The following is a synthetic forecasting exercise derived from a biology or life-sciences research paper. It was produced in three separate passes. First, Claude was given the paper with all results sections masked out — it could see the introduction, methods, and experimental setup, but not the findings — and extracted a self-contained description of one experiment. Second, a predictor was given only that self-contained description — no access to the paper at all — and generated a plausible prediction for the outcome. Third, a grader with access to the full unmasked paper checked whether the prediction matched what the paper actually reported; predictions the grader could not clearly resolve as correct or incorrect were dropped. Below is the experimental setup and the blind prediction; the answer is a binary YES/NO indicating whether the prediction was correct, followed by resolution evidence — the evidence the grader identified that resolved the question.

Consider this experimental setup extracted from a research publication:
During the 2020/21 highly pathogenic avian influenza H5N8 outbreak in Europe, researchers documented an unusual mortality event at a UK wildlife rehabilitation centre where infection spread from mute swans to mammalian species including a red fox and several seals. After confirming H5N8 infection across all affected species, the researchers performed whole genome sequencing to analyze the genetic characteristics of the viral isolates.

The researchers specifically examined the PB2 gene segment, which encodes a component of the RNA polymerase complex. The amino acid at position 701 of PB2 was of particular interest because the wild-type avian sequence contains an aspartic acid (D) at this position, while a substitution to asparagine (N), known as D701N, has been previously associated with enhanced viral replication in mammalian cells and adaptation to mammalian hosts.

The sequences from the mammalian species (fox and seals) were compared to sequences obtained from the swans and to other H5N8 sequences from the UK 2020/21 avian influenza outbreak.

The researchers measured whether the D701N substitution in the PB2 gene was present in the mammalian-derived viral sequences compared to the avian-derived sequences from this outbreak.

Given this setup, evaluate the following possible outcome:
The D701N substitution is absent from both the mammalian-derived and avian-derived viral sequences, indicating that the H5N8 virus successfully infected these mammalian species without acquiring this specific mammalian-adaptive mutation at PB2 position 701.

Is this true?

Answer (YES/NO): NO